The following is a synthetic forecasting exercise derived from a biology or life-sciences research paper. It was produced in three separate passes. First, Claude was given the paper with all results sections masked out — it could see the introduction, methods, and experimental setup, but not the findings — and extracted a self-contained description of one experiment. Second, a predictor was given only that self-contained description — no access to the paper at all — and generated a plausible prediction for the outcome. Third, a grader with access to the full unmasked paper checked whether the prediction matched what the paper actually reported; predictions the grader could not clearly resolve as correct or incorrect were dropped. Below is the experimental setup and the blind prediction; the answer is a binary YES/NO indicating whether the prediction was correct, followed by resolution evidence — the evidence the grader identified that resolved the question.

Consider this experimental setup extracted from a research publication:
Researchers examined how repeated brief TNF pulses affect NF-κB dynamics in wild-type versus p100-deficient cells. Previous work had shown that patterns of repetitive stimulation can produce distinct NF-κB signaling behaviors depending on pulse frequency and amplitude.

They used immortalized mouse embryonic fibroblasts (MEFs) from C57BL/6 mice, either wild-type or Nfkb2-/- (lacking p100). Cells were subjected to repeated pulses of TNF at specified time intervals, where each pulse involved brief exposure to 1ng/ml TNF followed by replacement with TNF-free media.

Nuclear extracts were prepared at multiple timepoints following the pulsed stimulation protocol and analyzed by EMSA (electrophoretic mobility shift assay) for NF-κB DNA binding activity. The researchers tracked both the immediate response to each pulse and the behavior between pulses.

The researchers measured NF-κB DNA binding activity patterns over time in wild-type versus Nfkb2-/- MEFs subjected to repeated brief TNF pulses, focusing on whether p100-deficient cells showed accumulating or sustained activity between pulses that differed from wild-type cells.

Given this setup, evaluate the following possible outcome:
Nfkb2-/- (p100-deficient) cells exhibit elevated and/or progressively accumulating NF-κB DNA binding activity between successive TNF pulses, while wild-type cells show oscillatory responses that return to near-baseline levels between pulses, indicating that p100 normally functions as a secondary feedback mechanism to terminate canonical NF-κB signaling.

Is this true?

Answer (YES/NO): NO